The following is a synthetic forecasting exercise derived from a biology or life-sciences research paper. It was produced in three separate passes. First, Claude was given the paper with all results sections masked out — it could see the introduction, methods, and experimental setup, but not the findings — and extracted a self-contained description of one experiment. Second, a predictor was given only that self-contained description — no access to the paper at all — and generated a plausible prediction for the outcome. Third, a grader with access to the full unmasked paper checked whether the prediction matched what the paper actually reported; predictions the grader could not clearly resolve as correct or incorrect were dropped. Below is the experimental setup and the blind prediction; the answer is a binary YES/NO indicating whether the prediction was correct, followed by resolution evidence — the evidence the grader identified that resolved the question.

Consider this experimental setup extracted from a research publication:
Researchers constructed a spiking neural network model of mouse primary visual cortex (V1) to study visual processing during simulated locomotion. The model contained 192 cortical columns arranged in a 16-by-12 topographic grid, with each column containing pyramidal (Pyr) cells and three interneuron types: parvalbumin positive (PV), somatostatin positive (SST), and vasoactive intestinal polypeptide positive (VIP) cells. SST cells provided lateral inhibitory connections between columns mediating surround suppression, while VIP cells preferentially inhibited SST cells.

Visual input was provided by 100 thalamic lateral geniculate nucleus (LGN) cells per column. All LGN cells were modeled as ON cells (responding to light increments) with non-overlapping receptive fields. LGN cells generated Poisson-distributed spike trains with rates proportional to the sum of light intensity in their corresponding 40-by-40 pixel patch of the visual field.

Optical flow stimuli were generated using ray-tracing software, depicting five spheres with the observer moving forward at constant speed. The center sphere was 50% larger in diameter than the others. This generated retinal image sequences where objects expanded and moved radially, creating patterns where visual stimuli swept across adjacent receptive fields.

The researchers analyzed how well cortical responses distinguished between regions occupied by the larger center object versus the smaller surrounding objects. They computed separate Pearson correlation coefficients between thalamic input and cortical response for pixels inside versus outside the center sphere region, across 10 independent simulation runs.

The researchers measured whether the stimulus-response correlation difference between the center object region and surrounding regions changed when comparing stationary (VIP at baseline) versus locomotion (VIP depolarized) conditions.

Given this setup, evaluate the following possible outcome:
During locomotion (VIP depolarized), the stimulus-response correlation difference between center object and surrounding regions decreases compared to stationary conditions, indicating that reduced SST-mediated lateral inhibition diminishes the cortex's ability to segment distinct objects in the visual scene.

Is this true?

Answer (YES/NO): NO